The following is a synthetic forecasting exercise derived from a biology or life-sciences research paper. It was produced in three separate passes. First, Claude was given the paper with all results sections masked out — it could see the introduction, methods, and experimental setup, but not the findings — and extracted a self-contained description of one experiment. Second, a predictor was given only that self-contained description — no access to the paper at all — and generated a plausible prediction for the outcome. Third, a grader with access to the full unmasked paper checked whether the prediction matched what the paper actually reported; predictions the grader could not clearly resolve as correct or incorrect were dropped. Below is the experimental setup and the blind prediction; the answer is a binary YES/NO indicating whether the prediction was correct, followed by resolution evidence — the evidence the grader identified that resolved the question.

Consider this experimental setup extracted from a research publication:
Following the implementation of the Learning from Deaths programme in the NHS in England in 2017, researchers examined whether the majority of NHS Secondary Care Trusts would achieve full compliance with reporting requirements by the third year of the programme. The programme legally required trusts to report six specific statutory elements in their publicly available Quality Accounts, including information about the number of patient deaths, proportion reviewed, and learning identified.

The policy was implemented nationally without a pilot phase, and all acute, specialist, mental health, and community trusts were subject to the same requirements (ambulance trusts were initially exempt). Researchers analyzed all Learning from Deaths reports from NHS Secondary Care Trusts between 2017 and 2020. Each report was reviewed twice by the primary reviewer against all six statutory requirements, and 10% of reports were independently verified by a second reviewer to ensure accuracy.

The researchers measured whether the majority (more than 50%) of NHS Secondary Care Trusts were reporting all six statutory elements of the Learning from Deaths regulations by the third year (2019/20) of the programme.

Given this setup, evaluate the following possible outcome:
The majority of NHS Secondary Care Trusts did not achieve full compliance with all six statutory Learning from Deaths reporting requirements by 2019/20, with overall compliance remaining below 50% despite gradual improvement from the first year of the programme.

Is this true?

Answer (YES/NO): NO